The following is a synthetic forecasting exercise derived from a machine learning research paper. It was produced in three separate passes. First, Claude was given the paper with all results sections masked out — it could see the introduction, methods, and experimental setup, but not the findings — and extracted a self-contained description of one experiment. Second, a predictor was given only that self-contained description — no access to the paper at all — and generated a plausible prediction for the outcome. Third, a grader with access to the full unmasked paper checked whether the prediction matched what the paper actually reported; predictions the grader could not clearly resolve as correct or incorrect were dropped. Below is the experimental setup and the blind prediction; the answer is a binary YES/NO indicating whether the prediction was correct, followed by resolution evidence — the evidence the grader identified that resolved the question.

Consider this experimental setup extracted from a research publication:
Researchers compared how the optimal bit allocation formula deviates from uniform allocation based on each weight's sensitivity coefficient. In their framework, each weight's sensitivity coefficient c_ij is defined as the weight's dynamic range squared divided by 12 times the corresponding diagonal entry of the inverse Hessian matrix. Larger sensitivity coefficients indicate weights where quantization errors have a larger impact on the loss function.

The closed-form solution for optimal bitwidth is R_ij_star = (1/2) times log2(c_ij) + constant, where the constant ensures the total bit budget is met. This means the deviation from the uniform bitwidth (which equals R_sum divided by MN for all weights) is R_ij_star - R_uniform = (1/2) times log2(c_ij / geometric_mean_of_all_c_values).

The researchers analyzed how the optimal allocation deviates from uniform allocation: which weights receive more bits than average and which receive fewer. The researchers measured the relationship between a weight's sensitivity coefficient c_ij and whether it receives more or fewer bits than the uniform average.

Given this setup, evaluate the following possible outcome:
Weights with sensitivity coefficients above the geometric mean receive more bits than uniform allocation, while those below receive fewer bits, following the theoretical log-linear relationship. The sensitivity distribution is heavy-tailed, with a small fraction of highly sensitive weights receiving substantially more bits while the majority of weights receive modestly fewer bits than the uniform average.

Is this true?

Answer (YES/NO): NO